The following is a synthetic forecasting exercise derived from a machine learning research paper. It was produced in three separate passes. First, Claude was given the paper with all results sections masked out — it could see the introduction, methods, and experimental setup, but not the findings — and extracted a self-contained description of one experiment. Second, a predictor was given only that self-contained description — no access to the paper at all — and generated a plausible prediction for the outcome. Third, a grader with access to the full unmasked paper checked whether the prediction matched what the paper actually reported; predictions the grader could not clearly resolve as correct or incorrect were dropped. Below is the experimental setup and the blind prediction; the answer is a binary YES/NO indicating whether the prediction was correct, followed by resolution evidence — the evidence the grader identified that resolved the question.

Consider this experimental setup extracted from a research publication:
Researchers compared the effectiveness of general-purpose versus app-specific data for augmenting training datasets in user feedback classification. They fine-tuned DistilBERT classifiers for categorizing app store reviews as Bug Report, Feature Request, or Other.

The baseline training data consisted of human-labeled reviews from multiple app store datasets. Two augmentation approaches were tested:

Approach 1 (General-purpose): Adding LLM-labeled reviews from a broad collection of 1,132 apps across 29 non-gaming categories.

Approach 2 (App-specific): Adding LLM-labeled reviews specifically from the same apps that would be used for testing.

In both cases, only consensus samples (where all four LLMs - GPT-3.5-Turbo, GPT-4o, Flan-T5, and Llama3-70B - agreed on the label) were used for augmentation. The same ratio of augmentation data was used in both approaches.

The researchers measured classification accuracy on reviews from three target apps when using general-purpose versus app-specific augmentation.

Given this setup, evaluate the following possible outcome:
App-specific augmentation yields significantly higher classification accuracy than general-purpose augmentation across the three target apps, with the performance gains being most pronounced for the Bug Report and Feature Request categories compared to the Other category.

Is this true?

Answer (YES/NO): NO